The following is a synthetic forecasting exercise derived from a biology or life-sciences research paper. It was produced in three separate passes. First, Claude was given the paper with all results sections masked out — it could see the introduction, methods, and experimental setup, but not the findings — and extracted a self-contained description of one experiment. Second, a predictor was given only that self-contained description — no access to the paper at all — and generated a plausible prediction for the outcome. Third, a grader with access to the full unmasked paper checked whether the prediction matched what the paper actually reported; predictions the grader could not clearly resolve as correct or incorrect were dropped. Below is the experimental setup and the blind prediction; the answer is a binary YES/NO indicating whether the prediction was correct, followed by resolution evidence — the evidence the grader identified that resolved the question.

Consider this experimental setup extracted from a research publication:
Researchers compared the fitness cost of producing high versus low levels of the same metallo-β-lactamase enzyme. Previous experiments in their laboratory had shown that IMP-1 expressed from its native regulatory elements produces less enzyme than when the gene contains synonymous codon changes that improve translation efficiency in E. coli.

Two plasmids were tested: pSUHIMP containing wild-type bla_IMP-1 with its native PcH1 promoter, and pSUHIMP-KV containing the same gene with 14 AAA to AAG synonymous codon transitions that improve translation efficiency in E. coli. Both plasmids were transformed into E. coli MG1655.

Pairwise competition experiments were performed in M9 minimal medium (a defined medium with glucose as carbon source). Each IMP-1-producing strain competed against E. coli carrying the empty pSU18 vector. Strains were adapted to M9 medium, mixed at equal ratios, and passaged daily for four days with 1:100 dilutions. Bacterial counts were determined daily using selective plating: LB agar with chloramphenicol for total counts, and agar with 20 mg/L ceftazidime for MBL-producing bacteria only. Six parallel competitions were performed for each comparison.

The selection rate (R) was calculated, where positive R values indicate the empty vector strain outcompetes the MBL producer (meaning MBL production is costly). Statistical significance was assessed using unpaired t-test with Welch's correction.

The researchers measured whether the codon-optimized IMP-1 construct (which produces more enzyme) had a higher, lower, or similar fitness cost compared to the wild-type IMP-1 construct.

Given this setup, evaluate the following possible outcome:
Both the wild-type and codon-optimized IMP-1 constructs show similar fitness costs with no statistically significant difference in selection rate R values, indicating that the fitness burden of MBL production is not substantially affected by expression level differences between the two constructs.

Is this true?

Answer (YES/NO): NO